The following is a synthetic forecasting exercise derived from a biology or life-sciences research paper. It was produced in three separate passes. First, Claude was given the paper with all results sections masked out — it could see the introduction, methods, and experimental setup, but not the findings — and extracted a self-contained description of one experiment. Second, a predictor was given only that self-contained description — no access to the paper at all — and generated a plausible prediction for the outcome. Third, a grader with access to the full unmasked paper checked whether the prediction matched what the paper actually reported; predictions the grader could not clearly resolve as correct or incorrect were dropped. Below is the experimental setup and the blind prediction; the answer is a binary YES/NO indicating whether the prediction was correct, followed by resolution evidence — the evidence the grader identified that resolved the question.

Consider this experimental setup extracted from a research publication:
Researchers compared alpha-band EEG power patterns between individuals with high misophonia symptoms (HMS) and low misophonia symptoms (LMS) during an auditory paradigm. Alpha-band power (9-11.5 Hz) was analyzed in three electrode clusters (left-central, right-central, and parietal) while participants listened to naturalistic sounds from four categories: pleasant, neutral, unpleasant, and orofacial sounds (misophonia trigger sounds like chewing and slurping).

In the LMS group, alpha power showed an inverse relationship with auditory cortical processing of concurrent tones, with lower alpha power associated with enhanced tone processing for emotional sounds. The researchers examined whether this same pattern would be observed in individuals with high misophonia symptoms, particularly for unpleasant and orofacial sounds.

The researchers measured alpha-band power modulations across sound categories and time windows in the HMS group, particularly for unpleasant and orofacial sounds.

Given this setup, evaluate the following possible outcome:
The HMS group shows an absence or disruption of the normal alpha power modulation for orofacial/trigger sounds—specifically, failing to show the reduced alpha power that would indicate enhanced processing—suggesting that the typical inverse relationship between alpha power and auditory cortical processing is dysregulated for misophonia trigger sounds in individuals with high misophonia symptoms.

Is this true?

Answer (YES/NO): YES